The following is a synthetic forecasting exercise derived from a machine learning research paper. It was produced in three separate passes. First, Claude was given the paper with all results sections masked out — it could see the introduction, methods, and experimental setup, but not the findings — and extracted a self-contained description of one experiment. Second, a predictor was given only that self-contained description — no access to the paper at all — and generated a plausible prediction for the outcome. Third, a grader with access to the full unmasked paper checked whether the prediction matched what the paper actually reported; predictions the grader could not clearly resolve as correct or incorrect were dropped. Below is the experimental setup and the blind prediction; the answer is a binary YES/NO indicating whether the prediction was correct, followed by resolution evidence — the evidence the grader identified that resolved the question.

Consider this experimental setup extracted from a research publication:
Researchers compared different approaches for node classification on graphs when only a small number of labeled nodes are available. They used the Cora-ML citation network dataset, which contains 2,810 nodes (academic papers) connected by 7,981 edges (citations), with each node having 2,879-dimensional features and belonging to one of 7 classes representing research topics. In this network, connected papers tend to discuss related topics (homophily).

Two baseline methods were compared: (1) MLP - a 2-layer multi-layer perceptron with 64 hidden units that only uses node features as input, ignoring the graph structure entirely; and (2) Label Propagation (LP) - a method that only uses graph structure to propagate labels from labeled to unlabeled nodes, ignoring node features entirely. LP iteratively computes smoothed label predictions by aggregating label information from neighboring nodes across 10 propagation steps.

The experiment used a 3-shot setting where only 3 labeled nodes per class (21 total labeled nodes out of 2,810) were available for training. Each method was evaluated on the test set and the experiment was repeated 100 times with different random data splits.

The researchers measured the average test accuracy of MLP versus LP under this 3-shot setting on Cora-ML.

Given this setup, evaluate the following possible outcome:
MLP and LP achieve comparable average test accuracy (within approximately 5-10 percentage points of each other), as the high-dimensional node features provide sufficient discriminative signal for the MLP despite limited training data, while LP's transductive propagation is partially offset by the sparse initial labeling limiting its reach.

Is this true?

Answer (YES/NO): NO